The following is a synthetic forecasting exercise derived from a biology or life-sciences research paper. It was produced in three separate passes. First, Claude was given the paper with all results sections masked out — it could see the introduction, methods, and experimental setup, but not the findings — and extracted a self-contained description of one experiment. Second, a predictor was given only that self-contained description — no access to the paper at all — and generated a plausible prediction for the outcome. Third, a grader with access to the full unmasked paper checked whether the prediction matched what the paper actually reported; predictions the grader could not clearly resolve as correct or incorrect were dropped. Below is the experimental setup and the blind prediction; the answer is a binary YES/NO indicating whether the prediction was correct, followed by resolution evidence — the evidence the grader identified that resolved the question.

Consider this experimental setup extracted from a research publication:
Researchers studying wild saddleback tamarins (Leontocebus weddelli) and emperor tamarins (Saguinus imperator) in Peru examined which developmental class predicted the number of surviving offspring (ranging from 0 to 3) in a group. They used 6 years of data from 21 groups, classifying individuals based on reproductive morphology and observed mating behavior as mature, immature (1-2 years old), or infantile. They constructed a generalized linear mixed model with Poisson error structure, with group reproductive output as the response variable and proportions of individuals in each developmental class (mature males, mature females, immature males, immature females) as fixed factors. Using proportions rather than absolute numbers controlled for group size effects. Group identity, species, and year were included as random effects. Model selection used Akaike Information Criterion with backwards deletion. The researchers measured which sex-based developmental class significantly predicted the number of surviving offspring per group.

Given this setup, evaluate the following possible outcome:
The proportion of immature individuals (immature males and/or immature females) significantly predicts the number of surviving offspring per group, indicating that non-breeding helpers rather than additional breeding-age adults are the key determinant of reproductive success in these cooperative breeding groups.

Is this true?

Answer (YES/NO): NO